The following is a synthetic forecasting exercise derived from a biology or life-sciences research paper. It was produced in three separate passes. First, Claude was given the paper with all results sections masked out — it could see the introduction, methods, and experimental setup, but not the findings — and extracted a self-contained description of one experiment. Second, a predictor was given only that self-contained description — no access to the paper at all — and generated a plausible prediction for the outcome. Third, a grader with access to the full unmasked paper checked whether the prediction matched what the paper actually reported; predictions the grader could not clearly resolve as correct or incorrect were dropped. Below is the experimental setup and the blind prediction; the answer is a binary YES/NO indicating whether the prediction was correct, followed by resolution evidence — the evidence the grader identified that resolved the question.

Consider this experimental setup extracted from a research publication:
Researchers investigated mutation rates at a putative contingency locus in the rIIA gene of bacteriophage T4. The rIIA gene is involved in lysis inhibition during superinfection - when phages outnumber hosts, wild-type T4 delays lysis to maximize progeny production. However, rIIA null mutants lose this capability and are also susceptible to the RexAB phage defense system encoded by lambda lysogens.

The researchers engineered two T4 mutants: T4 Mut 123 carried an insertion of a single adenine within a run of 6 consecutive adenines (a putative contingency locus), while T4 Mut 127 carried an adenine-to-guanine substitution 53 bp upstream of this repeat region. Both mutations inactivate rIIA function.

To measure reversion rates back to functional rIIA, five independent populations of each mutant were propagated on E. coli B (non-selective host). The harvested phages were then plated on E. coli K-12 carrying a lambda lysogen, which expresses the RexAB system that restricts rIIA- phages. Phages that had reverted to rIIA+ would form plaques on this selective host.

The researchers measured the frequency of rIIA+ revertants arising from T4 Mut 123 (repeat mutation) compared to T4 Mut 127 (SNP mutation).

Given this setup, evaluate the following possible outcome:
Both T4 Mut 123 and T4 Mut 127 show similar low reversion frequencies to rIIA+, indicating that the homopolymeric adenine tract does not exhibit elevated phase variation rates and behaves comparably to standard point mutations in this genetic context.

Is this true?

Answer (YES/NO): NO